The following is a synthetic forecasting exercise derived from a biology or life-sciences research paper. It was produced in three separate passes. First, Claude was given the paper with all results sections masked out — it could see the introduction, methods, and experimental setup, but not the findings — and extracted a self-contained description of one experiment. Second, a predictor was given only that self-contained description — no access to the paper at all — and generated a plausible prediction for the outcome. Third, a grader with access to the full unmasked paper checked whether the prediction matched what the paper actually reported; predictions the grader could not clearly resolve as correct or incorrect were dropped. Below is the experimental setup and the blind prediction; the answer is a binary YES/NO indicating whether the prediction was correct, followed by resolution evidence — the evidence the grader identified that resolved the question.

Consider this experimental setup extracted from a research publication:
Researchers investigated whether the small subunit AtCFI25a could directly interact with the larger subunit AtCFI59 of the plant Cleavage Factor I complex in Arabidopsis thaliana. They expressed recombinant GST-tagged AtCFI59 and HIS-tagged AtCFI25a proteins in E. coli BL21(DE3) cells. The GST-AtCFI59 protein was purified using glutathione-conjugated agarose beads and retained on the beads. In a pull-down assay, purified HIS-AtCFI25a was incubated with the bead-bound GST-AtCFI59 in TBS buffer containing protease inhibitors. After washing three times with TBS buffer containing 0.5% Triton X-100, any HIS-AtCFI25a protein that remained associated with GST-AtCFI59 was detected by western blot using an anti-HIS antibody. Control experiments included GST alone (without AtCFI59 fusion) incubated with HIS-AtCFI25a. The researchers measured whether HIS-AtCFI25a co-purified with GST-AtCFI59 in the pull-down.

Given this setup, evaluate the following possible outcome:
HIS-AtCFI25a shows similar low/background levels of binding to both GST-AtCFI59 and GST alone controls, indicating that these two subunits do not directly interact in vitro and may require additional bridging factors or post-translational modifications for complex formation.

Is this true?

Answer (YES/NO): NO